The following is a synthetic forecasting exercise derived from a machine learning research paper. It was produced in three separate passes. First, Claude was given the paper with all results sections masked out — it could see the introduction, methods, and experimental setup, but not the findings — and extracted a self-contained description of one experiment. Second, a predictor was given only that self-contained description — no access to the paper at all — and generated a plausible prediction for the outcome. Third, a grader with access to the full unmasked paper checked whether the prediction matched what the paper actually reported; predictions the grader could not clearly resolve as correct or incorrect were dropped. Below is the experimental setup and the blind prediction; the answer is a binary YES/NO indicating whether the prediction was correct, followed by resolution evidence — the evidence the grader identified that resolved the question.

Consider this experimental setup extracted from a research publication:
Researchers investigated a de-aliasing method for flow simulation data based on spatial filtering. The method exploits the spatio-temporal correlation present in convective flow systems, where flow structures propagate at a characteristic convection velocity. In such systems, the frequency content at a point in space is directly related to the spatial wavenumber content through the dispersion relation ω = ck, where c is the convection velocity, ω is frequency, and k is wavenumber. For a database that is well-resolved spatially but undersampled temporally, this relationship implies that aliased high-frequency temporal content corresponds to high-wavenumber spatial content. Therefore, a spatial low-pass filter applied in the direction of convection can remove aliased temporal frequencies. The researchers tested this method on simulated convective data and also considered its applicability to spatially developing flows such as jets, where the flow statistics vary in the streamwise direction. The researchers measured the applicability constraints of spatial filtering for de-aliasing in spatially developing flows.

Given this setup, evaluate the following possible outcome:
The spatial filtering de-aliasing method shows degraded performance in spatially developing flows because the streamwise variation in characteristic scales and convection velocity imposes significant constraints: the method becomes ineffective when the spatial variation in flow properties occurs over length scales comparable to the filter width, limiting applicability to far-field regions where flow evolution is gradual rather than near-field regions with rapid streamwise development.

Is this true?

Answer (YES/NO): YES